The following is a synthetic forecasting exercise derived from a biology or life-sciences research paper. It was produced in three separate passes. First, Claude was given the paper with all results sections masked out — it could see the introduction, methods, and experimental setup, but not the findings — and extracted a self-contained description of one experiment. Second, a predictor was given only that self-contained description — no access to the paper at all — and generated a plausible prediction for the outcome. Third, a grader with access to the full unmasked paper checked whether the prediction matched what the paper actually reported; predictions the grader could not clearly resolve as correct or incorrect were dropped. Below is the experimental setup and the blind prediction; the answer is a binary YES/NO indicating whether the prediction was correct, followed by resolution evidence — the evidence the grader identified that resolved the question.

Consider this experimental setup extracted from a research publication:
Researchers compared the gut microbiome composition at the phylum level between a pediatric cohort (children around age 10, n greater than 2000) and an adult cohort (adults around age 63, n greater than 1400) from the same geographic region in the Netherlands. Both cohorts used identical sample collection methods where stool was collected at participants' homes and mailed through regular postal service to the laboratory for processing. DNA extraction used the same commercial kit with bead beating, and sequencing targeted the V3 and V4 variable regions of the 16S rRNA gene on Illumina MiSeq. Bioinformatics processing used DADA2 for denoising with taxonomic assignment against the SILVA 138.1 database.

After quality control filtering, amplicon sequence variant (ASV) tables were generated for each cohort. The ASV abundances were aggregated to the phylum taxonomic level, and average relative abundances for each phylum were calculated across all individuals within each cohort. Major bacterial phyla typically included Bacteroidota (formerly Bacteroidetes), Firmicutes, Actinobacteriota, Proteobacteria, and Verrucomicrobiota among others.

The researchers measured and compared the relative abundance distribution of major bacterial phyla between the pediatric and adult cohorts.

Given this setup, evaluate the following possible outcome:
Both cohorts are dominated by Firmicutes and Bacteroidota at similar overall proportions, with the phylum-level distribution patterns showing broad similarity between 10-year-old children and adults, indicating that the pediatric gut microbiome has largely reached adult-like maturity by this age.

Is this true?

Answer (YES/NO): NO